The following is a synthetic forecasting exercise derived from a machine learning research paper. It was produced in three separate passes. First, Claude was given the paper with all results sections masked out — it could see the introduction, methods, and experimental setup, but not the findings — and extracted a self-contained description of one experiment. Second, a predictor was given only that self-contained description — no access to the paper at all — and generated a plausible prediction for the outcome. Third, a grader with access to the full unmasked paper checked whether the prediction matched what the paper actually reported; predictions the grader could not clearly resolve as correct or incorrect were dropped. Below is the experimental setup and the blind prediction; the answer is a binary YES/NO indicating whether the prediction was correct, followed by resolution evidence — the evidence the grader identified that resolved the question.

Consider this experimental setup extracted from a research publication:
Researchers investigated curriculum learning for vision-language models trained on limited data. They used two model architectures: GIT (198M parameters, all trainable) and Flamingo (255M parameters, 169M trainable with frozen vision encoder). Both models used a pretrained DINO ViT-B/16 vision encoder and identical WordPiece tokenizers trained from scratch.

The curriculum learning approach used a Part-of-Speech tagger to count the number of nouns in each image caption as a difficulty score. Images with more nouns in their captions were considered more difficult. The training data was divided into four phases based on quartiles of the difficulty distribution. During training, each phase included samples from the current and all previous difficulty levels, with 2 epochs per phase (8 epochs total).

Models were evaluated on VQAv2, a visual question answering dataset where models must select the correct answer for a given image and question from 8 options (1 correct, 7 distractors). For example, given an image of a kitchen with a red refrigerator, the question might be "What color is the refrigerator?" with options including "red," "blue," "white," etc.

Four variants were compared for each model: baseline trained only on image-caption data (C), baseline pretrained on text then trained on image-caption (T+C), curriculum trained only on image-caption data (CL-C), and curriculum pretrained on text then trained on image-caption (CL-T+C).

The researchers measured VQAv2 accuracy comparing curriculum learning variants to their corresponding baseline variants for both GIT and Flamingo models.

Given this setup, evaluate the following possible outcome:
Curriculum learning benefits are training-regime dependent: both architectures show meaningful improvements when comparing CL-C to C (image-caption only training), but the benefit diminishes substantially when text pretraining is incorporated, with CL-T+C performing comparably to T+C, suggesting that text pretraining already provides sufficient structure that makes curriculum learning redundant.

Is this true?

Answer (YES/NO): NO